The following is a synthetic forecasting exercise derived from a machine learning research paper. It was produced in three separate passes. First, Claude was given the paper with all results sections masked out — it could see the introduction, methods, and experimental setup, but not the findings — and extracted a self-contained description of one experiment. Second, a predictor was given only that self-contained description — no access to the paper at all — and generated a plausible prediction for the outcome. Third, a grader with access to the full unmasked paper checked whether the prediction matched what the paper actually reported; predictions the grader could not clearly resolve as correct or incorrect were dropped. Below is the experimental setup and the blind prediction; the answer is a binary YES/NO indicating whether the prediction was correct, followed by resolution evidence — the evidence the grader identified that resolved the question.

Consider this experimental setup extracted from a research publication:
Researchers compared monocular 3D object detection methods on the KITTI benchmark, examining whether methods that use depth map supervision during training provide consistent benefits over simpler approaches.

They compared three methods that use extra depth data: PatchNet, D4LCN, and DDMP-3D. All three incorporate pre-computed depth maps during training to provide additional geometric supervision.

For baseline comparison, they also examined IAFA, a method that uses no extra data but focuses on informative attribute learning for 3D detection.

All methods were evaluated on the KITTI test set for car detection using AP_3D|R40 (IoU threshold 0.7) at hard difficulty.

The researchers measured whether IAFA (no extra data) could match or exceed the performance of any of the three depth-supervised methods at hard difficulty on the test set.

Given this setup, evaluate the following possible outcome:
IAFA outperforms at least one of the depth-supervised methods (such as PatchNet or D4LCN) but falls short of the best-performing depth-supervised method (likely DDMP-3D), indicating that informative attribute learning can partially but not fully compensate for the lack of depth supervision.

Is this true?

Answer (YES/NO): NO